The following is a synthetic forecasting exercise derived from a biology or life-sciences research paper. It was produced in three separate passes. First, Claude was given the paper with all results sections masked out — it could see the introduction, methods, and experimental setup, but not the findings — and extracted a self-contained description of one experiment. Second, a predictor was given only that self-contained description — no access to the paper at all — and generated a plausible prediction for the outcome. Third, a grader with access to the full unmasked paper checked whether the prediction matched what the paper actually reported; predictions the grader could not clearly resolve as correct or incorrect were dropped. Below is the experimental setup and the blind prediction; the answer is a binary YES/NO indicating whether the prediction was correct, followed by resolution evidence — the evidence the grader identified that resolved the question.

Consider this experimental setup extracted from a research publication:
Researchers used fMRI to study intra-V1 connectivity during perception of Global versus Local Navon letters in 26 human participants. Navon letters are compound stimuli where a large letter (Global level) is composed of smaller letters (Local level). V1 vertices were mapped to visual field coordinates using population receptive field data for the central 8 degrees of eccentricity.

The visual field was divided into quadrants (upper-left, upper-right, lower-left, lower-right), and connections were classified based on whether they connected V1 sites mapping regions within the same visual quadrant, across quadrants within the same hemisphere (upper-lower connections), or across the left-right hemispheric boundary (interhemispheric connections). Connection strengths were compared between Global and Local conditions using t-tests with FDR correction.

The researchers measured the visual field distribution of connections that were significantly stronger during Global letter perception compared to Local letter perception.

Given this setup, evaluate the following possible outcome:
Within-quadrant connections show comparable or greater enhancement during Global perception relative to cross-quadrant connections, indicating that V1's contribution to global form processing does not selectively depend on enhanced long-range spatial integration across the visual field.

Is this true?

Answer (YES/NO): NO